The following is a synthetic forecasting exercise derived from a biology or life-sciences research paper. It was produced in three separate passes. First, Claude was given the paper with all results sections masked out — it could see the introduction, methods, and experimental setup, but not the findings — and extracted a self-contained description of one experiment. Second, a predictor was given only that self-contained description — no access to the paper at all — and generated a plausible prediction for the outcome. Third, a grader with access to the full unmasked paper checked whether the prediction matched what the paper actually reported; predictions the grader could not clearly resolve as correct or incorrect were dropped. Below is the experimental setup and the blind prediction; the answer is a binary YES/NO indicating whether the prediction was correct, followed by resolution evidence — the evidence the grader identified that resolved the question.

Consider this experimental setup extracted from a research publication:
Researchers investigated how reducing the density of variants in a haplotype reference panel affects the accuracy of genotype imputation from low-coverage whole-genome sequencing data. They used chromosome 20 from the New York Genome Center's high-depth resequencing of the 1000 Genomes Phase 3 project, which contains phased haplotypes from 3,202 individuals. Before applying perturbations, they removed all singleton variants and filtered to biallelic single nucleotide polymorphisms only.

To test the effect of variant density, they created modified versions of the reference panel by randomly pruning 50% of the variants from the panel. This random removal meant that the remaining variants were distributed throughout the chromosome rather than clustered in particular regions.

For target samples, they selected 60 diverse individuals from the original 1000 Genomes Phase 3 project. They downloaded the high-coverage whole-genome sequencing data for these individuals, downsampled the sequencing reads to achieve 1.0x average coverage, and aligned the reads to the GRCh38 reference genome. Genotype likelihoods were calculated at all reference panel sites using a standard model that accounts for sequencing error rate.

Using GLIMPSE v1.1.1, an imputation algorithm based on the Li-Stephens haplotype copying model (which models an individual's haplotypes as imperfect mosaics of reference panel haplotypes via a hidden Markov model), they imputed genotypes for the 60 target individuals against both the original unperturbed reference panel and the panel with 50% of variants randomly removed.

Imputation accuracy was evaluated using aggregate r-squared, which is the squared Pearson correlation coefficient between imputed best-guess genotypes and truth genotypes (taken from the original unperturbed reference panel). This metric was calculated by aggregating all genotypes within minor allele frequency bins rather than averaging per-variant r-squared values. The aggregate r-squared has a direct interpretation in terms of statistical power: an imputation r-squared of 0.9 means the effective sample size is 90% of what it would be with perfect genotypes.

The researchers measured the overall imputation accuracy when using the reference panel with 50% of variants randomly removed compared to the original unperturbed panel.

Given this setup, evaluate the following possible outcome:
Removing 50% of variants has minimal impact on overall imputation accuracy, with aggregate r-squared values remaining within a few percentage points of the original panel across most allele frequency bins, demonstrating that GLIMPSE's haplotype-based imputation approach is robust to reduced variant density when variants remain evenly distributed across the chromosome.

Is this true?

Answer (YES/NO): YES